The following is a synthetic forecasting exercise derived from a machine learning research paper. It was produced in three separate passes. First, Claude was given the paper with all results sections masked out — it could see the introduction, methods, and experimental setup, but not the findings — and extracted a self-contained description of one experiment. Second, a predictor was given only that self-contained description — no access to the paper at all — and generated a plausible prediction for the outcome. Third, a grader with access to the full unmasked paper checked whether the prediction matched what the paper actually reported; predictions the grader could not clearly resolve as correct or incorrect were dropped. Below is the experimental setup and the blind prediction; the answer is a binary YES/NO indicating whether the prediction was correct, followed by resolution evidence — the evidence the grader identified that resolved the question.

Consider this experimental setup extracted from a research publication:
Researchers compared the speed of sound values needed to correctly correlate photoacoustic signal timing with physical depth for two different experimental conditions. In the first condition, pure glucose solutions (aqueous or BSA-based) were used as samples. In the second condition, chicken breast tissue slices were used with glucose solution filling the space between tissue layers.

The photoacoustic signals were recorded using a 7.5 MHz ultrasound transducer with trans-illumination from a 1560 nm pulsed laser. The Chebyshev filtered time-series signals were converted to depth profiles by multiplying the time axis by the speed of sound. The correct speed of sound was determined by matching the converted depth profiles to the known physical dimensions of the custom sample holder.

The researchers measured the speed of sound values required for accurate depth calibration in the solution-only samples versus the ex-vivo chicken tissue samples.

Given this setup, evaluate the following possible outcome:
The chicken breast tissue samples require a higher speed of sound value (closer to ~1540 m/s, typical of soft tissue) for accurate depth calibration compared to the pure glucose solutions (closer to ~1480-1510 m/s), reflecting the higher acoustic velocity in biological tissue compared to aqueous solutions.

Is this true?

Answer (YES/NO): NO